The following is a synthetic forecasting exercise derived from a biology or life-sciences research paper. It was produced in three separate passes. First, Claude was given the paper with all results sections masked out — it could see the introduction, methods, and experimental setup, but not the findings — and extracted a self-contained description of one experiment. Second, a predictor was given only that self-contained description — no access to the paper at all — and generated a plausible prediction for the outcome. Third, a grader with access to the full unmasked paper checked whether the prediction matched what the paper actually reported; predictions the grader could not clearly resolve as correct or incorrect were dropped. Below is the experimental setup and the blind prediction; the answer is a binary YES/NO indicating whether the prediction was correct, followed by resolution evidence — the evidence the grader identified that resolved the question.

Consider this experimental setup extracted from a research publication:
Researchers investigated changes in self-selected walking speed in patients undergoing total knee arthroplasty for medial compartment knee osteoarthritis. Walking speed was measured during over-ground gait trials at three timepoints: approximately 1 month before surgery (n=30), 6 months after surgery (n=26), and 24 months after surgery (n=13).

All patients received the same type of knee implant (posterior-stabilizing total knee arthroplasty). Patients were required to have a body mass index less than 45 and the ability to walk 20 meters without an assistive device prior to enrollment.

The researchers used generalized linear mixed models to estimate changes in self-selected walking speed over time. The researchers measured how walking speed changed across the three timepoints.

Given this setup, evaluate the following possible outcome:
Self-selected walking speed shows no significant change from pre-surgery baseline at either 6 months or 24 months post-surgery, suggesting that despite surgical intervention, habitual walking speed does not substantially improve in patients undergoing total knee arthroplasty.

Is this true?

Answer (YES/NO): NO